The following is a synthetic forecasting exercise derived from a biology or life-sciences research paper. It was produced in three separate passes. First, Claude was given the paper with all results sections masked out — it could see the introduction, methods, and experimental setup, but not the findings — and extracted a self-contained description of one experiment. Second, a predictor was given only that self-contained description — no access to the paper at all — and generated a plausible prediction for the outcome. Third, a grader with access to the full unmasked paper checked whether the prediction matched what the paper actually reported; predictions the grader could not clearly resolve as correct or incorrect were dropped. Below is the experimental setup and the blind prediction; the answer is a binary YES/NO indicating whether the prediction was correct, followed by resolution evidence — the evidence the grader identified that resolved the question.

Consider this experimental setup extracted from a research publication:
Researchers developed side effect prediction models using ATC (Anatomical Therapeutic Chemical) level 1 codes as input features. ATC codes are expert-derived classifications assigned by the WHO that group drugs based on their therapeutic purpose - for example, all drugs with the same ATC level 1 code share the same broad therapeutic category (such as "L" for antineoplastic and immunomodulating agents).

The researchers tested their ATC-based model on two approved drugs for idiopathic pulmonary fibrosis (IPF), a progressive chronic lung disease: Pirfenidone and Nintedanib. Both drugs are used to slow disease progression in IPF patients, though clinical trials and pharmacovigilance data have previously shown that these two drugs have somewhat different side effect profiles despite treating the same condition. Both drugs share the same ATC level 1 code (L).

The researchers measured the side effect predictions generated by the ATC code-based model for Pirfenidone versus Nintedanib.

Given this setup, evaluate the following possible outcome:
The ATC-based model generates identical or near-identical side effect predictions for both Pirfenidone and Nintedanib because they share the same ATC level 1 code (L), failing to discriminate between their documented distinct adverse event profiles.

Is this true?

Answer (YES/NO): YES